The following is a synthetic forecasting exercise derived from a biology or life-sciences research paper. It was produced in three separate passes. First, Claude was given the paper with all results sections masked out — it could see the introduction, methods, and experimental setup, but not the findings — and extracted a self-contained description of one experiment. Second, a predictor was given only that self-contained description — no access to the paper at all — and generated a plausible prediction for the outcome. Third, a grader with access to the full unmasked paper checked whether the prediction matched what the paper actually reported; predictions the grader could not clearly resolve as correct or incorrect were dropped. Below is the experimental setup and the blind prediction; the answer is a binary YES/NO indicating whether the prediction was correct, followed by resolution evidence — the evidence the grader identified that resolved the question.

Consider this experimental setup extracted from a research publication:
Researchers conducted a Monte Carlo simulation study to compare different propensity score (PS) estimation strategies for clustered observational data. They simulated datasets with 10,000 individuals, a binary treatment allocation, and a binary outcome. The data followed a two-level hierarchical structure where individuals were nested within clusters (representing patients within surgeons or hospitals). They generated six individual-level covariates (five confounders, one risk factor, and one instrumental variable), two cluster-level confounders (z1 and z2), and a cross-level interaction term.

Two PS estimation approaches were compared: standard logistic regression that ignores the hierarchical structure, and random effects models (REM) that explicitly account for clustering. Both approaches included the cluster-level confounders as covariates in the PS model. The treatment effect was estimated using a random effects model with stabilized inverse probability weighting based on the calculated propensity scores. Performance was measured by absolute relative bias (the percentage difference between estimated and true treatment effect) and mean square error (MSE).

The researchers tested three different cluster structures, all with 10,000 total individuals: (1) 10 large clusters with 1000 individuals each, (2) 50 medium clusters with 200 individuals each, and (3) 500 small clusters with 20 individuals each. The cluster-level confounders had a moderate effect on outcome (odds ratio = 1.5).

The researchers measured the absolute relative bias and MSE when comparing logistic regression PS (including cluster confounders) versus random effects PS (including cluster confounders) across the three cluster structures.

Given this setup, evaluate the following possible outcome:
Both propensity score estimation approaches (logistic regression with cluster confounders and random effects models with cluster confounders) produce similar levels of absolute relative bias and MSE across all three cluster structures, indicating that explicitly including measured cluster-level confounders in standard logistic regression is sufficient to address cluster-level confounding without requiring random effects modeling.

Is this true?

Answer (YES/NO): NO